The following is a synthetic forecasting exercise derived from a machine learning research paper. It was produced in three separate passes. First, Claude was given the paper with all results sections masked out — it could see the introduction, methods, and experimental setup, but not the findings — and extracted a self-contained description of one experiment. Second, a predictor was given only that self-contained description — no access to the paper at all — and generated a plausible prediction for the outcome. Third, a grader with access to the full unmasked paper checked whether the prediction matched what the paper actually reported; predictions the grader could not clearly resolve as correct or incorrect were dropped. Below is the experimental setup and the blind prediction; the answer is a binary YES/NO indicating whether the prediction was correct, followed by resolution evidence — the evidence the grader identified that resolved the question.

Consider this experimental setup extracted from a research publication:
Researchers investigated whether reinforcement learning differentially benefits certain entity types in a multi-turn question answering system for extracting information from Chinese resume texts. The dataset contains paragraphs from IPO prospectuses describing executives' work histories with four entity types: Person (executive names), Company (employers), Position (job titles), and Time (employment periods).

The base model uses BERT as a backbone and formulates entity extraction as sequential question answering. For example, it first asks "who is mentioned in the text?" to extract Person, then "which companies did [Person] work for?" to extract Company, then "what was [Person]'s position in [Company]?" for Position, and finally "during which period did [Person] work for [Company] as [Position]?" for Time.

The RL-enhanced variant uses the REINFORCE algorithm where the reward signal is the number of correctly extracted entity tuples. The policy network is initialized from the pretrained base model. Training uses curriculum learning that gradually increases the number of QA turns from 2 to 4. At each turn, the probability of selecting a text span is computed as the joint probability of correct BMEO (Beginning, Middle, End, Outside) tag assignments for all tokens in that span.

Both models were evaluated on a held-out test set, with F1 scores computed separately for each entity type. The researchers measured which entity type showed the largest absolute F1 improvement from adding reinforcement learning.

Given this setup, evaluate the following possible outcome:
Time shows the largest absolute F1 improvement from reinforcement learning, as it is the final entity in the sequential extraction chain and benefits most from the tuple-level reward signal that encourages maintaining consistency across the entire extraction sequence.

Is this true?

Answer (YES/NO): NO